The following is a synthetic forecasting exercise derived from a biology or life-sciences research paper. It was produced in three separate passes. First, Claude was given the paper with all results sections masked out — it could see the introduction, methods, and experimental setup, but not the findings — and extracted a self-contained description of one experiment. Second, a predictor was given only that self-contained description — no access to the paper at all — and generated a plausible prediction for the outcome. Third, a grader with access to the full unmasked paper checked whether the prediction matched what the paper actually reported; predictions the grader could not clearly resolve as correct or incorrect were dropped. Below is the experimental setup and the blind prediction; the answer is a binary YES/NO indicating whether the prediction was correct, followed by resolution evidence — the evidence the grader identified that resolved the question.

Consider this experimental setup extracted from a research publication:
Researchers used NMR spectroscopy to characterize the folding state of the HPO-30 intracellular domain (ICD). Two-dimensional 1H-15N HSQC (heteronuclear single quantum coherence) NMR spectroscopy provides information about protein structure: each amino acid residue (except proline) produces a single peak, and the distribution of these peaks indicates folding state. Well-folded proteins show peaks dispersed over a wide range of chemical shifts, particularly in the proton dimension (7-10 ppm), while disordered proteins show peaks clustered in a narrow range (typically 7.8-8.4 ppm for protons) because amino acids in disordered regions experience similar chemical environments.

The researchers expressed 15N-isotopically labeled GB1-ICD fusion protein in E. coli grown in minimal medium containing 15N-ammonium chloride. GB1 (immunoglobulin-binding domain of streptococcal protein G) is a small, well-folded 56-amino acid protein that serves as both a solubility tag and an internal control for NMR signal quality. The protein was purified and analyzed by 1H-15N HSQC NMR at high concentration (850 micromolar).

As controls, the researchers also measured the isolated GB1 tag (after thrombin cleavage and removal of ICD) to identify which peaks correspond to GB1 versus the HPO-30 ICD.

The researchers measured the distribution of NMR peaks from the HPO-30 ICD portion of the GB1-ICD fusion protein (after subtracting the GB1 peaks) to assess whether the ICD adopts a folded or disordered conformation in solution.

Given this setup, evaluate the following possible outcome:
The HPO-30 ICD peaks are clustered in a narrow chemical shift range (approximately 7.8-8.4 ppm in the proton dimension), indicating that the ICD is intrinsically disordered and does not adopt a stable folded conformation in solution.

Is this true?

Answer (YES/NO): YES